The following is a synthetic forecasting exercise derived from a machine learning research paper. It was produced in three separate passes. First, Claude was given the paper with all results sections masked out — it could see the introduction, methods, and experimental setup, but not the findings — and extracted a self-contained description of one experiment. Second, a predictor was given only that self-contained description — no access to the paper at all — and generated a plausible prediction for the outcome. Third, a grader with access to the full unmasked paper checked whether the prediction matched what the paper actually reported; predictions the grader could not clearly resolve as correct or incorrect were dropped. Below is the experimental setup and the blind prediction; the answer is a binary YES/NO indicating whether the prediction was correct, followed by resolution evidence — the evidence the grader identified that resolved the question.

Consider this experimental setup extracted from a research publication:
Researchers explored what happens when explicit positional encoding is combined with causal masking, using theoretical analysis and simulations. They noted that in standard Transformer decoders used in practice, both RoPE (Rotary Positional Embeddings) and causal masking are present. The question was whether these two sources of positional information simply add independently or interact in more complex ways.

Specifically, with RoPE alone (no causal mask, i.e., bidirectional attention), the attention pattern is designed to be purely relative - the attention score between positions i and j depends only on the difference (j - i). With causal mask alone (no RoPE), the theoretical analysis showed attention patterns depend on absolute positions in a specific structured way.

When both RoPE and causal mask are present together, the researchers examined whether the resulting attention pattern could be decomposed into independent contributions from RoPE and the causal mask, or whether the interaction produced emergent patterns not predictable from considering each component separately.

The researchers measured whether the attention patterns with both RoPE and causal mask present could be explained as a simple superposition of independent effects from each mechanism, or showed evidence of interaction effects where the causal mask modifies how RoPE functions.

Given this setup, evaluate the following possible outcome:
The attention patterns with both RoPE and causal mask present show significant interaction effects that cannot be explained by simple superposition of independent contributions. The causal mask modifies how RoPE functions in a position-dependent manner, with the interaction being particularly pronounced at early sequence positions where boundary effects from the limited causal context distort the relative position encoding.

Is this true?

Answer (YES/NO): YES